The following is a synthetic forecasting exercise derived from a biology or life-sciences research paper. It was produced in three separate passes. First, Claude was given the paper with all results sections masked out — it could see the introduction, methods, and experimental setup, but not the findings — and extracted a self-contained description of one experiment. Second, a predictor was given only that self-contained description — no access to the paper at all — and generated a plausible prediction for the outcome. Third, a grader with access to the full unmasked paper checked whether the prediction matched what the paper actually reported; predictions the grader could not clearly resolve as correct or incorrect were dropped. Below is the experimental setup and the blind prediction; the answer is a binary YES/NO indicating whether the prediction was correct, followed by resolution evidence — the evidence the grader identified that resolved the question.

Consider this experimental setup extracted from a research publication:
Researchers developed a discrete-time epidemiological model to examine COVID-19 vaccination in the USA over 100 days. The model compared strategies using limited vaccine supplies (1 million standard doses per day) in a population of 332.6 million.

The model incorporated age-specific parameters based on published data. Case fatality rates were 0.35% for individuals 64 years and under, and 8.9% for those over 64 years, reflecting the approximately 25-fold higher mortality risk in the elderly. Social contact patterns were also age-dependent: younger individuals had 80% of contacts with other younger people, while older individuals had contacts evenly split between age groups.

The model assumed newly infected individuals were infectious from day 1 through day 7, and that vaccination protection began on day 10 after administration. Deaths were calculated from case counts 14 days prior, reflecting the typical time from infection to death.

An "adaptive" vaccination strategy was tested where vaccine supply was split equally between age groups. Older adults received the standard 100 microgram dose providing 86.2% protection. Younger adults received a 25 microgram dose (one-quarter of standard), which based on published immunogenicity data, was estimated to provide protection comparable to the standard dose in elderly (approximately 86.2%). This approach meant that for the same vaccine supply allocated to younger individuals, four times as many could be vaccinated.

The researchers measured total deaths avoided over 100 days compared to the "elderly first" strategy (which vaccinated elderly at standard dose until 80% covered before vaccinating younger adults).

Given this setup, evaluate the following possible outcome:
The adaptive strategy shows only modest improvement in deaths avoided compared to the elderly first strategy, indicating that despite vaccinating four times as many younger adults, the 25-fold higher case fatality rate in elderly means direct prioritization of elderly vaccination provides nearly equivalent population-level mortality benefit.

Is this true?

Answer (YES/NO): NO